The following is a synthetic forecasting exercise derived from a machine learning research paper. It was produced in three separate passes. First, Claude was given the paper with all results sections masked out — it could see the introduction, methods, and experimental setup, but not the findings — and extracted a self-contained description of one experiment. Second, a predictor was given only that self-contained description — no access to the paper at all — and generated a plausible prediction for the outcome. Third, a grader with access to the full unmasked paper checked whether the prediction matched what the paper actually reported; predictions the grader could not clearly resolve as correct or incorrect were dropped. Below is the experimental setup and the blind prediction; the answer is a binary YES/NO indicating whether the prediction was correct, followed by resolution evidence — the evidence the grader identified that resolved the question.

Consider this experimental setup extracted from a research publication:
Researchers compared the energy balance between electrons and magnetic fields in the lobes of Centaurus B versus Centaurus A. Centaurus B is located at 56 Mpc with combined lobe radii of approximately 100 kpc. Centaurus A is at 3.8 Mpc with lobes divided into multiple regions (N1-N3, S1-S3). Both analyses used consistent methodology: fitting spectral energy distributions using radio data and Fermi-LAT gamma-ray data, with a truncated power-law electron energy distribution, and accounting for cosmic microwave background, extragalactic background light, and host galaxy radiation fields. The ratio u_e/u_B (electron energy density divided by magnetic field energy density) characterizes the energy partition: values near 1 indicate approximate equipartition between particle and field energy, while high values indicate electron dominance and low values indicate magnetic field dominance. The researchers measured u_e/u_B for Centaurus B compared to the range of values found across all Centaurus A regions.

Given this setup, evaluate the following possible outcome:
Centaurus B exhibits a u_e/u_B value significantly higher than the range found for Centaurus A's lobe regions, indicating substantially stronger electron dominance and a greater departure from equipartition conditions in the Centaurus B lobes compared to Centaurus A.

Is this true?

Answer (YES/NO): YES